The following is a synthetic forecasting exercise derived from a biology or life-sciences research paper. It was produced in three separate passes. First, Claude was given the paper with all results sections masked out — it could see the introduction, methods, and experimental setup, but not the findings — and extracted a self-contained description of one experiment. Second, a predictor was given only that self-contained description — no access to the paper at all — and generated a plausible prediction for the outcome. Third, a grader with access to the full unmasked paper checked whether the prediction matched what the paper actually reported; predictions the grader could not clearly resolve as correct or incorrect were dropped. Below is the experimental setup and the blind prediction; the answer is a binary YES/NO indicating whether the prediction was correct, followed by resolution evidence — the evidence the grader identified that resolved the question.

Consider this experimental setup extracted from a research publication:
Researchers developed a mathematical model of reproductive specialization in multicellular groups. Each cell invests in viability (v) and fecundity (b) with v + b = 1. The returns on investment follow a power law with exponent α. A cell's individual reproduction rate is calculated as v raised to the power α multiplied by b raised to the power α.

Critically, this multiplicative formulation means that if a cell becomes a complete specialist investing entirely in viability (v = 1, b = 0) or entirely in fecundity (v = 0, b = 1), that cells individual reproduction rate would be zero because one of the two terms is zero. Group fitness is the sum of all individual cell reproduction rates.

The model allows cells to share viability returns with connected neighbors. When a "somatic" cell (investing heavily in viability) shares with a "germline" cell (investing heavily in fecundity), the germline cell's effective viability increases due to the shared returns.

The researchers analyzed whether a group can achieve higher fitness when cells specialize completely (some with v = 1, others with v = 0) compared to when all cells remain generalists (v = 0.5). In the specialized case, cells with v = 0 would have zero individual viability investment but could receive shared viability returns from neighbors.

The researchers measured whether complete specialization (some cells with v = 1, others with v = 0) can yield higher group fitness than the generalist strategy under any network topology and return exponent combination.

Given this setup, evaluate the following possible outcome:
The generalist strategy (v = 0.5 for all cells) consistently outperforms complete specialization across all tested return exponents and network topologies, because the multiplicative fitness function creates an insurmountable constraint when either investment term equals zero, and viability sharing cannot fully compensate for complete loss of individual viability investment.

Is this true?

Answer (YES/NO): NO